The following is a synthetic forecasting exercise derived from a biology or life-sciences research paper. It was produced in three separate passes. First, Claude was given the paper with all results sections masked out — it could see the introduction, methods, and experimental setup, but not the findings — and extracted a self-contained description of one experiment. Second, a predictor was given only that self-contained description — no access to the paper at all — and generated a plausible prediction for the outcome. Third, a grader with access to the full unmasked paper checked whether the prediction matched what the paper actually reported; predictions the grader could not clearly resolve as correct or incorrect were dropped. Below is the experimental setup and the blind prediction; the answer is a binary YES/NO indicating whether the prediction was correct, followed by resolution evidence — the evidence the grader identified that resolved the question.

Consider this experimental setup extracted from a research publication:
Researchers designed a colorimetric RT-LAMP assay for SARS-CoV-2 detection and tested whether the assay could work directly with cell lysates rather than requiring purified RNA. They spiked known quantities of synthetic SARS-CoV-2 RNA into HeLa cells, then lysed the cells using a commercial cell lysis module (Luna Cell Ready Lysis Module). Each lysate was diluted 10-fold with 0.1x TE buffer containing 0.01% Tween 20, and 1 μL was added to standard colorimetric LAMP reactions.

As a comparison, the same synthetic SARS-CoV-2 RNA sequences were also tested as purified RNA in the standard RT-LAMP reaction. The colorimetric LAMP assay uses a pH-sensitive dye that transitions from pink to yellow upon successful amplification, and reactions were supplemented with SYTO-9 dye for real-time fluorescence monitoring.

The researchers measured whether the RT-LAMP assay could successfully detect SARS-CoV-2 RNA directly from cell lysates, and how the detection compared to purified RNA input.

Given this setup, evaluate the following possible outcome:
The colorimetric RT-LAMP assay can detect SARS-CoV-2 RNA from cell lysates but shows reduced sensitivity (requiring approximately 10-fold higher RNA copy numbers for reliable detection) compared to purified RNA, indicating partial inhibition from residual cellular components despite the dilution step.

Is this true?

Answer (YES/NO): NO